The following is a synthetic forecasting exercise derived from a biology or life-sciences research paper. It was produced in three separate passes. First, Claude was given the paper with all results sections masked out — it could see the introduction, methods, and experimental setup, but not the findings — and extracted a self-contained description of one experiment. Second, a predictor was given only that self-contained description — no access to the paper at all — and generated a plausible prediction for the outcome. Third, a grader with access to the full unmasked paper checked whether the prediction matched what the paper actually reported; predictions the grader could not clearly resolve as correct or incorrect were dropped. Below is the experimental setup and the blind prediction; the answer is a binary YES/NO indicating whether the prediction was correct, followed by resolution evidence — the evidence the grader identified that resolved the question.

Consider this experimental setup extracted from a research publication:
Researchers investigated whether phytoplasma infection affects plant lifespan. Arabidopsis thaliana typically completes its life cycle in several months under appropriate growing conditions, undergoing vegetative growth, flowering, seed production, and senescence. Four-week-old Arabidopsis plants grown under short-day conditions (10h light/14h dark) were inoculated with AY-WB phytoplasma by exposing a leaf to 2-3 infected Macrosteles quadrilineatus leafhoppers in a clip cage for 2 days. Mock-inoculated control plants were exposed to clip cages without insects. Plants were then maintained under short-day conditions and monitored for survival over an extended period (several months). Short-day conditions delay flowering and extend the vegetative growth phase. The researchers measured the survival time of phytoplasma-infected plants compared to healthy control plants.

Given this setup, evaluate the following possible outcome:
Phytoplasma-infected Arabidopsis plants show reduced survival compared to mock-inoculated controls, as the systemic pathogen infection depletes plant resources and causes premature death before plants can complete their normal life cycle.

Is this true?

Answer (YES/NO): NO